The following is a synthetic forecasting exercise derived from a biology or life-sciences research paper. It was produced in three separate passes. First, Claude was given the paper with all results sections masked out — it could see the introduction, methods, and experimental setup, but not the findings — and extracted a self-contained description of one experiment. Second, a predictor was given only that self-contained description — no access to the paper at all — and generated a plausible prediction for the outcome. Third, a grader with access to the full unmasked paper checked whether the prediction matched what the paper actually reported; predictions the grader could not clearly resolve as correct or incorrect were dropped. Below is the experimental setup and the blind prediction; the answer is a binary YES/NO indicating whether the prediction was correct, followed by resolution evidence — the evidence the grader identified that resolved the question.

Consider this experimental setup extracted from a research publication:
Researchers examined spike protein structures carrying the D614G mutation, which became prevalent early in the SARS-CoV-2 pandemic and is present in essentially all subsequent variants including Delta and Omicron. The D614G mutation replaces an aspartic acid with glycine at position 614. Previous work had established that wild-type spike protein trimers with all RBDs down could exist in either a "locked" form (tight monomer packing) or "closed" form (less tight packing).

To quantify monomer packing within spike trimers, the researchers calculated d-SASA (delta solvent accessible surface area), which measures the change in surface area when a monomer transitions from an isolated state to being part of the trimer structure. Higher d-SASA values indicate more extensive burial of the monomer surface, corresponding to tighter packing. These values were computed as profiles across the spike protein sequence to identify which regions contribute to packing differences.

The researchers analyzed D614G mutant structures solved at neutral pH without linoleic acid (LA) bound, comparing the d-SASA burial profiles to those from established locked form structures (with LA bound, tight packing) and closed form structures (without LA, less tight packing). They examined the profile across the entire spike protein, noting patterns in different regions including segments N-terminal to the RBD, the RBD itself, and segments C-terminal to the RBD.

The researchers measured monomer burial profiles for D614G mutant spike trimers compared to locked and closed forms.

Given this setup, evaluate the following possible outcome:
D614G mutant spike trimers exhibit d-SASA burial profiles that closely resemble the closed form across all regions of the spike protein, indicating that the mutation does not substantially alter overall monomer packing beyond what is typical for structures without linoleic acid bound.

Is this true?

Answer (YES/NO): NO